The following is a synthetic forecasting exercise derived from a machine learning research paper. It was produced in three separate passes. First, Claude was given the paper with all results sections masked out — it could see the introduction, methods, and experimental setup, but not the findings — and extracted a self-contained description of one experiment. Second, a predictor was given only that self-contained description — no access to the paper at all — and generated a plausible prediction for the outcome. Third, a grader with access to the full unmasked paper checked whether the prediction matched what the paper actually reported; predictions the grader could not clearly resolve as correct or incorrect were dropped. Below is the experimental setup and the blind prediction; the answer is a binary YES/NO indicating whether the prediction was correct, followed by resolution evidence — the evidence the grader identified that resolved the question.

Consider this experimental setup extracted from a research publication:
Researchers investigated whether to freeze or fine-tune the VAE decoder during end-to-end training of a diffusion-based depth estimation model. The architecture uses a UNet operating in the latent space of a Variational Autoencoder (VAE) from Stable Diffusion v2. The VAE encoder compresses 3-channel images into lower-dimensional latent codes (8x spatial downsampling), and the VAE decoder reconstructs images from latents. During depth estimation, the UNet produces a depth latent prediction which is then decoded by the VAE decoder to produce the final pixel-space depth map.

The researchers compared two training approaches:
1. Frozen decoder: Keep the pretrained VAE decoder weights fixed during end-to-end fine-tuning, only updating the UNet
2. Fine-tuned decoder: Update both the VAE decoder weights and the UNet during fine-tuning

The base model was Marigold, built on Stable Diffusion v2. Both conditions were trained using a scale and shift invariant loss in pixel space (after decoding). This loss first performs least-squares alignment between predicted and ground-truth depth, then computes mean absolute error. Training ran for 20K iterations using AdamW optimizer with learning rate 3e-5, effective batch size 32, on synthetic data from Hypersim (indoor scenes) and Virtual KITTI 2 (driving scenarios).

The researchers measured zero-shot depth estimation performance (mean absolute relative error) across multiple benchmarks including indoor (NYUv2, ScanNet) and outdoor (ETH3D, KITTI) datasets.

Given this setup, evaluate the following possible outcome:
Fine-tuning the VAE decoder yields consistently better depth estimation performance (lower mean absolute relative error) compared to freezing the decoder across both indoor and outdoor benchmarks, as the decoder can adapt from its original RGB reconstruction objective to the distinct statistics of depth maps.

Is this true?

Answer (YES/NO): NO